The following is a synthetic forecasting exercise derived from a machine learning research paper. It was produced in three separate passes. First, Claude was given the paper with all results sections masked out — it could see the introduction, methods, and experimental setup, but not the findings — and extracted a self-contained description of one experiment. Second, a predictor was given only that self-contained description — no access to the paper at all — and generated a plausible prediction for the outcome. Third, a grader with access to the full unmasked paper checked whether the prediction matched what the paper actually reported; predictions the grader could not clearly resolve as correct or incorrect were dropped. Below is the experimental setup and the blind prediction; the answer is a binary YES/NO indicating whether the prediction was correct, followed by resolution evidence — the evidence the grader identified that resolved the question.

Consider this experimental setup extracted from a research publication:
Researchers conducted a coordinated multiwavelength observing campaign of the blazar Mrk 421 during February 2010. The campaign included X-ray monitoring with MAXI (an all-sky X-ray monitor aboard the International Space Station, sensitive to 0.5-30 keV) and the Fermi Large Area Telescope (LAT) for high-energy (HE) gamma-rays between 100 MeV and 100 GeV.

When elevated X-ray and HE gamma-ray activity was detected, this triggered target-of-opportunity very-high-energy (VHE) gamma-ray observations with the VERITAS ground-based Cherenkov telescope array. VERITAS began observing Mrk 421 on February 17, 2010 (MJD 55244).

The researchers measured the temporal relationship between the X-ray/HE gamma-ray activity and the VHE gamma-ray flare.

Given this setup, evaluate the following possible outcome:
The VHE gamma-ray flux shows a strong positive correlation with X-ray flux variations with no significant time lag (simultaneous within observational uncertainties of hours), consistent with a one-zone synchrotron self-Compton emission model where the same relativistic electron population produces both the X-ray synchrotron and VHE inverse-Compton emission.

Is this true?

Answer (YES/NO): NO